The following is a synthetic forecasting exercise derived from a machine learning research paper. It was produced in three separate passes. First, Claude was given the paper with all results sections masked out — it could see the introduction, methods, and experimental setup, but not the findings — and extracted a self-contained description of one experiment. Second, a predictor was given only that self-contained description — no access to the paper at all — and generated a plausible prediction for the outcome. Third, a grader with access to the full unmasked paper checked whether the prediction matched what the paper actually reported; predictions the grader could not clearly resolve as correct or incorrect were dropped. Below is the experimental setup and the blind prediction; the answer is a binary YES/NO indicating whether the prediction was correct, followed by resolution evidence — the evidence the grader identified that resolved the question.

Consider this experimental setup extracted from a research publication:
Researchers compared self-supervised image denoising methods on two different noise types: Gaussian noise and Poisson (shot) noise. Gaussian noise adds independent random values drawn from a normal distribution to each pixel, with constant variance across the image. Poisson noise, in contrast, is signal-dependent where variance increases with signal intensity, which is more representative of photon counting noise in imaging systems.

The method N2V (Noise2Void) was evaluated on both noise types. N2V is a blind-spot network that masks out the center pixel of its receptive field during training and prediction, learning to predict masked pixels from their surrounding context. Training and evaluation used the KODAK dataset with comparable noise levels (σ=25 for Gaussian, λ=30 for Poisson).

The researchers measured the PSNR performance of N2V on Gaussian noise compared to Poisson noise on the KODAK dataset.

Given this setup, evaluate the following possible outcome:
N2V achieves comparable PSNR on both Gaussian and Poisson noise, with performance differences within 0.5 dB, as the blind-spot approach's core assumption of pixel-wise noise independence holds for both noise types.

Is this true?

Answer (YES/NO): NO